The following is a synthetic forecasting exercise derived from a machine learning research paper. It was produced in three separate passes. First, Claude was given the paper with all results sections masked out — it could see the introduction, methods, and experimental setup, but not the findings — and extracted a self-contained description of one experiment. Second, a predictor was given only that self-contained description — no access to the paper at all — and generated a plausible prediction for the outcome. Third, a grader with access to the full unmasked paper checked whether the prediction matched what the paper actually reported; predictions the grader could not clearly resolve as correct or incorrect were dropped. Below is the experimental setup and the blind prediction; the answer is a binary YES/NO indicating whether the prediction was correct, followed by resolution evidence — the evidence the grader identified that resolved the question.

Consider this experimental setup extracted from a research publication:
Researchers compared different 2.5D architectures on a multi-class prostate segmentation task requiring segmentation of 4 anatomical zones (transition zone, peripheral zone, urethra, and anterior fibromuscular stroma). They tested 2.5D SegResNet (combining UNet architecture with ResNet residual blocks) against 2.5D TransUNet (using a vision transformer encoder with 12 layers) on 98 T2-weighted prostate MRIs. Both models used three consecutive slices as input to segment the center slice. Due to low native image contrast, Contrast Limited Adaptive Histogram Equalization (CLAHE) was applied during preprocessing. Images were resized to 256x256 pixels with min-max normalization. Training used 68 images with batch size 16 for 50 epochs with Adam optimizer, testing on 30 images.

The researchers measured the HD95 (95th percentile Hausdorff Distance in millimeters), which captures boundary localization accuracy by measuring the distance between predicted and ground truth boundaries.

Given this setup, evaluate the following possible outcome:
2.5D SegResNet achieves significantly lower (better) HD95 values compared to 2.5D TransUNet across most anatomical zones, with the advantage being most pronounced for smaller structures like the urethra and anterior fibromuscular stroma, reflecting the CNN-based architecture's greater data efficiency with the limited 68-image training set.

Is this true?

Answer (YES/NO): NO